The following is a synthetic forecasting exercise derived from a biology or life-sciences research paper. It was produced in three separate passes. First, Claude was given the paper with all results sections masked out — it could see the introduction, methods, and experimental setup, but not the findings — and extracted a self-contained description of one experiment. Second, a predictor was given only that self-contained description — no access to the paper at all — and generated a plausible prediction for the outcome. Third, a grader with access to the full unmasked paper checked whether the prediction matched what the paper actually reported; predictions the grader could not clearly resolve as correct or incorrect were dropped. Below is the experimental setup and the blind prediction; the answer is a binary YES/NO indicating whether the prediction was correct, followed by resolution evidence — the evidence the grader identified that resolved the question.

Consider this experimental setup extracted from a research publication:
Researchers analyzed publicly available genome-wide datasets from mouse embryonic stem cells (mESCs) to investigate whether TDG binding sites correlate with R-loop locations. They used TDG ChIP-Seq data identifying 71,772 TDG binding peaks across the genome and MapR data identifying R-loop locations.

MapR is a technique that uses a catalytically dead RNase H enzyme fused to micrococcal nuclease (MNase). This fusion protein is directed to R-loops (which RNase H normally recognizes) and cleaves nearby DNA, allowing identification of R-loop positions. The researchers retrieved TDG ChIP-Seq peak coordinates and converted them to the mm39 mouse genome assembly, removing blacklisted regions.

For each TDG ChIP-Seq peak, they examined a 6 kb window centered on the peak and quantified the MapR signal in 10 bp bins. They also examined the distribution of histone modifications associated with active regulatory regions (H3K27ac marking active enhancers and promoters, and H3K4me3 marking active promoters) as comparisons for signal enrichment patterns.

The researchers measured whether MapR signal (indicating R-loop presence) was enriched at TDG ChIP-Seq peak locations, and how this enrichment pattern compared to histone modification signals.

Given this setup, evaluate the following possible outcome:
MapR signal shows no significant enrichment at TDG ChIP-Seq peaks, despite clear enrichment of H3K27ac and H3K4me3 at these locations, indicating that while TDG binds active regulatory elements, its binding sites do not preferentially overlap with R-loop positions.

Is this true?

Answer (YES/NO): NO